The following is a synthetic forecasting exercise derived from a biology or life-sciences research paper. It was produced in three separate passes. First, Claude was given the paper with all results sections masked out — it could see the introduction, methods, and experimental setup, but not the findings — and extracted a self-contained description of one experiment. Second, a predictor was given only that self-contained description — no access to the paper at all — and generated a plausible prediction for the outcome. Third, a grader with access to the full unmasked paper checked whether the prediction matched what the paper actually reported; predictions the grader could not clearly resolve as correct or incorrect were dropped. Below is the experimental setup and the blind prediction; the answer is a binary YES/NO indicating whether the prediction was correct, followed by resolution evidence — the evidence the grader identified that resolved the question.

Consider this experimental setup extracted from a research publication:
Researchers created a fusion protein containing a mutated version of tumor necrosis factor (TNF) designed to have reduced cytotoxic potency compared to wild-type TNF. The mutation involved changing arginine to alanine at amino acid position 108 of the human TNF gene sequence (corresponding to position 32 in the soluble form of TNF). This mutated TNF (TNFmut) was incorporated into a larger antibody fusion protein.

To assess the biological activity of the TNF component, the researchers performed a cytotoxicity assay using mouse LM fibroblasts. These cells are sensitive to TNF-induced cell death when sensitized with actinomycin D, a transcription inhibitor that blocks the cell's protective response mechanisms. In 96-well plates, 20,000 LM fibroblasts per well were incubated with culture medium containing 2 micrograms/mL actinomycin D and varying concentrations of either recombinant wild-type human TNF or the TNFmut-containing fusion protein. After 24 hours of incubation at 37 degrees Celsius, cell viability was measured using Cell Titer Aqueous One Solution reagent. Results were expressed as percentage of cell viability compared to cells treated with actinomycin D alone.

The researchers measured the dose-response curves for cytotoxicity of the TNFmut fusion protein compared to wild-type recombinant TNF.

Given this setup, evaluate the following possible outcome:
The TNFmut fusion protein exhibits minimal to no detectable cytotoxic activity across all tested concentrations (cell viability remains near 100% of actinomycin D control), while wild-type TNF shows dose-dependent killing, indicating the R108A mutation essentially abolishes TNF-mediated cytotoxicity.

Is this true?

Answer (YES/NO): NO